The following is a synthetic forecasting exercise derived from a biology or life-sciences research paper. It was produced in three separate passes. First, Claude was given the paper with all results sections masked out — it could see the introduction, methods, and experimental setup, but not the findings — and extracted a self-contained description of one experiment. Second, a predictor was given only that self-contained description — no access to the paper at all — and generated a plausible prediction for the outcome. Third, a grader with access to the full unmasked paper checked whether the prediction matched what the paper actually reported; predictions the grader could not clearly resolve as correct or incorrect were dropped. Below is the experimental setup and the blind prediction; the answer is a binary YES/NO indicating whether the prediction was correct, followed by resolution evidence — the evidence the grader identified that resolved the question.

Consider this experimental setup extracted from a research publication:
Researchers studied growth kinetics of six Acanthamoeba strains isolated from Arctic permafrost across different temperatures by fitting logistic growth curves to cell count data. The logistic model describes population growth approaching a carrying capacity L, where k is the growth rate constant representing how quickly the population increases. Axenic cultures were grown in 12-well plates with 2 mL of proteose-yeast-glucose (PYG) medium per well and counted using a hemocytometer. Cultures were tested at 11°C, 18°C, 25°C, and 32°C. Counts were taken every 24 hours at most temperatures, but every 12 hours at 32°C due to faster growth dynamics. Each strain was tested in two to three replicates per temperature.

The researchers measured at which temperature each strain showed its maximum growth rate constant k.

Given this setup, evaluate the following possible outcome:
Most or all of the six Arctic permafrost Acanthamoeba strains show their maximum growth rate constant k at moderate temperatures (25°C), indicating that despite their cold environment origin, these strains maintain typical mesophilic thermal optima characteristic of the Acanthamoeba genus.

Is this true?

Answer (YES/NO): NO